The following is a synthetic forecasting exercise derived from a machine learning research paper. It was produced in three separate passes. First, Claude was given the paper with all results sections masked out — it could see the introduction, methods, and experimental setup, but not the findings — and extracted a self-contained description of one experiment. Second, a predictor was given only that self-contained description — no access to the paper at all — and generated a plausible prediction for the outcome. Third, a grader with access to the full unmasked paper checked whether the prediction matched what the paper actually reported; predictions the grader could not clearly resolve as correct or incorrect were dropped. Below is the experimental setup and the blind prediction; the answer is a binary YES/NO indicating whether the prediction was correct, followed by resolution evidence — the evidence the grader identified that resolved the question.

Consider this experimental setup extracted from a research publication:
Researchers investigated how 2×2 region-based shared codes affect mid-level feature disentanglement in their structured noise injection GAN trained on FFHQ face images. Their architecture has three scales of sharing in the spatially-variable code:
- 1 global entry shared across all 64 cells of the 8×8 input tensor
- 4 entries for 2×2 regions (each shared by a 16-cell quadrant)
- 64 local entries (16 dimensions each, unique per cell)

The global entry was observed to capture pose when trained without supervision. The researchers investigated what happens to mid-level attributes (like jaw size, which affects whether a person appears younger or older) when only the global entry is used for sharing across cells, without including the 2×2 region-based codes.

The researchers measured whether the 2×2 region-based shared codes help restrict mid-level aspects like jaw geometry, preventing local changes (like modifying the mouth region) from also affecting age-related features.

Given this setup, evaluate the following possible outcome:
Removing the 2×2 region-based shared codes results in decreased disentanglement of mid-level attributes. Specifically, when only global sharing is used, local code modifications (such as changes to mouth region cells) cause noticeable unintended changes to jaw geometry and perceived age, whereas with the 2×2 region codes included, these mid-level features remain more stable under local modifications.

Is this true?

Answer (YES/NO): YES